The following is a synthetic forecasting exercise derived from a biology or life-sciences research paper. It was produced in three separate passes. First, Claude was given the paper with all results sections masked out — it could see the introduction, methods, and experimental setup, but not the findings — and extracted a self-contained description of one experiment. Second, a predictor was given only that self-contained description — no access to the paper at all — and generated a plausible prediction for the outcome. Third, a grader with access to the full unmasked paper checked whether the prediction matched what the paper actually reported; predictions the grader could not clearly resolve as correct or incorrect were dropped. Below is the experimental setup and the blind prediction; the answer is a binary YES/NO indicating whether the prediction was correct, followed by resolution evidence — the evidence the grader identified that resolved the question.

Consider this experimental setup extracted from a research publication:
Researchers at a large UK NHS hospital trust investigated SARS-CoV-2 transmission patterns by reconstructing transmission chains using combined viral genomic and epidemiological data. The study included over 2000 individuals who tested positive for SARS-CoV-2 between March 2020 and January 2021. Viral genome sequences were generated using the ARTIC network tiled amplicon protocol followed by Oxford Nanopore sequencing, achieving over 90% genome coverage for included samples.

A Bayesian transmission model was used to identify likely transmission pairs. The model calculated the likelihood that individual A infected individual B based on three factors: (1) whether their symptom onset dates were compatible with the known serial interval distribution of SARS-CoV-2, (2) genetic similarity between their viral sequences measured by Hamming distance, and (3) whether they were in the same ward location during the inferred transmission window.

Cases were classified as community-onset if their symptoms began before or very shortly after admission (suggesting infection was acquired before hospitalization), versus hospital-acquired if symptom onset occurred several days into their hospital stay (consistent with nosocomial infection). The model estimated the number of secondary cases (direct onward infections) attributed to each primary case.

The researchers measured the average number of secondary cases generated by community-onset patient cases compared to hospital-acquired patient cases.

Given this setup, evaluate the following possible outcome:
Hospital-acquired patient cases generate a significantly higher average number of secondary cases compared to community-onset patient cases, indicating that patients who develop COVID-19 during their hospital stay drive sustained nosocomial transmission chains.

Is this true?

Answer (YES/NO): YES